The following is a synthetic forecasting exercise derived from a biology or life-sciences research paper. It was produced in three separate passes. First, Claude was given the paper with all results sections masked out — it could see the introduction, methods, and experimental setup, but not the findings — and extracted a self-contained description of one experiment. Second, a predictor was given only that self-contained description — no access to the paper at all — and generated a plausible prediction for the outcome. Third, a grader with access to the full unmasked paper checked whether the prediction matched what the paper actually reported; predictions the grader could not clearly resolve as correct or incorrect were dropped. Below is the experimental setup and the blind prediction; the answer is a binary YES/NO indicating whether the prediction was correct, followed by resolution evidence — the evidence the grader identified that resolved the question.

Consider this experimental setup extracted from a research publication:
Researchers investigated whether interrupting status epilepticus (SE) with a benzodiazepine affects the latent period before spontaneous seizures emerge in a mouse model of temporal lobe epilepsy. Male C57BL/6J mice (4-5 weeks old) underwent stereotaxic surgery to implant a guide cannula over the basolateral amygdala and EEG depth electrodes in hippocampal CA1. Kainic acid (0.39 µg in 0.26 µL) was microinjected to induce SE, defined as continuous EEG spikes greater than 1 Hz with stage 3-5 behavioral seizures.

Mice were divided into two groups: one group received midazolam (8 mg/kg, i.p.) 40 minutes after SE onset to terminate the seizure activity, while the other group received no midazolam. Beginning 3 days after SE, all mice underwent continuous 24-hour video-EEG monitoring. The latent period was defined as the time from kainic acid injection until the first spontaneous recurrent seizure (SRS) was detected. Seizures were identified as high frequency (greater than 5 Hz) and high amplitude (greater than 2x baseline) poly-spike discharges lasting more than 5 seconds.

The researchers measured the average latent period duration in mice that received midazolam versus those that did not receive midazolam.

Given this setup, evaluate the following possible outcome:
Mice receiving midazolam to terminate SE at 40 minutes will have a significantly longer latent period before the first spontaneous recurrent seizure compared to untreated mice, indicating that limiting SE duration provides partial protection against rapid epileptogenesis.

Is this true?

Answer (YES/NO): NO